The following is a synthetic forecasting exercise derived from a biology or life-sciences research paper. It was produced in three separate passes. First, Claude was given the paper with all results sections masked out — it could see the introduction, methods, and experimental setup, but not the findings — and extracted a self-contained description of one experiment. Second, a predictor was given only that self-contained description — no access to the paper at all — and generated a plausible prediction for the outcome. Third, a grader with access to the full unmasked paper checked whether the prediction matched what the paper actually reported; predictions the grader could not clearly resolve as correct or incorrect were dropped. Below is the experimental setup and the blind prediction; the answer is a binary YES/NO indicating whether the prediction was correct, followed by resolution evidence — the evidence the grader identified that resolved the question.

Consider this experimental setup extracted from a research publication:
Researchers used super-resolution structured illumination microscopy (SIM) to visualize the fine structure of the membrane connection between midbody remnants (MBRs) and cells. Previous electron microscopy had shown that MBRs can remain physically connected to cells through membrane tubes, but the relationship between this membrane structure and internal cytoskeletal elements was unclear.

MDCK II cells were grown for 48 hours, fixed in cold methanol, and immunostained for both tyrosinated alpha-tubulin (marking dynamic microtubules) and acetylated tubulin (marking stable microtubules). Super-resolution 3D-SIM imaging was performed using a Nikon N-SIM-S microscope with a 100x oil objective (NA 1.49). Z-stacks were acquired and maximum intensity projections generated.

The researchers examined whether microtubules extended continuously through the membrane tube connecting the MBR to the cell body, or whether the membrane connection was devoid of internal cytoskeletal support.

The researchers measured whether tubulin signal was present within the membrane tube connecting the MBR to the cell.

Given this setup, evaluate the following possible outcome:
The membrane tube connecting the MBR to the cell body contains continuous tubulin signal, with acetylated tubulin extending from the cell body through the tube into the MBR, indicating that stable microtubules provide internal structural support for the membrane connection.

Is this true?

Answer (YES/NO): NO